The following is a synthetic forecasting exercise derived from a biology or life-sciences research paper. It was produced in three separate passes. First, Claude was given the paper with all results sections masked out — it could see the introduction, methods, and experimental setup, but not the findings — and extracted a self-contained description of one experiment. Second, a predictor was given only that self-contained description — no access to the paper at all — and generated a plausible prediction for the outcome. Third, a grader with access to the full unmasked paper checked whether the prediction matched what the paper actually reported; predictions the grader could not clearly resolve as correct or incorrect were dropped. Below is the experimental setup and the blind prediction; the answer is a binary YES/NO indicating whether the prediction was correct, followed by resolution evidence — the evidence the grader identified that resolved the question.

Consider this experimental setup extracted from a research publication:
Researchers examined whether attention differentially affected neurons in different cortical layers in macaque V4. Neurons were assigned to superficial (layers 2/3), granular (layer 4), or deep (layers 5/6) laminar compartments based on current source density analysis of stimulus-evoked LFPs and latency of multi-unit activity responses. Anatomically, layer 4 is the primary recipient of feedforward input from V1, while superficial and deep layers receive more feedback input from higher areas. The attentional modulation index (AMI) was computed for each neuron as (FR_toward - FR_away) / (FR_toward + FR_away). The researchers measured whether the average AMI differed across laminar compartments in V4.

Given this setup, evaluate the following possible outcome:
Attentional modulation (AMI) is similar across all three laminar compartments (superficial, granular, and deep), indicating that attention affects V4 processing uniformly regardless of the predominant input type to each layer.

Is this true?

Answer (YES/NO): NO